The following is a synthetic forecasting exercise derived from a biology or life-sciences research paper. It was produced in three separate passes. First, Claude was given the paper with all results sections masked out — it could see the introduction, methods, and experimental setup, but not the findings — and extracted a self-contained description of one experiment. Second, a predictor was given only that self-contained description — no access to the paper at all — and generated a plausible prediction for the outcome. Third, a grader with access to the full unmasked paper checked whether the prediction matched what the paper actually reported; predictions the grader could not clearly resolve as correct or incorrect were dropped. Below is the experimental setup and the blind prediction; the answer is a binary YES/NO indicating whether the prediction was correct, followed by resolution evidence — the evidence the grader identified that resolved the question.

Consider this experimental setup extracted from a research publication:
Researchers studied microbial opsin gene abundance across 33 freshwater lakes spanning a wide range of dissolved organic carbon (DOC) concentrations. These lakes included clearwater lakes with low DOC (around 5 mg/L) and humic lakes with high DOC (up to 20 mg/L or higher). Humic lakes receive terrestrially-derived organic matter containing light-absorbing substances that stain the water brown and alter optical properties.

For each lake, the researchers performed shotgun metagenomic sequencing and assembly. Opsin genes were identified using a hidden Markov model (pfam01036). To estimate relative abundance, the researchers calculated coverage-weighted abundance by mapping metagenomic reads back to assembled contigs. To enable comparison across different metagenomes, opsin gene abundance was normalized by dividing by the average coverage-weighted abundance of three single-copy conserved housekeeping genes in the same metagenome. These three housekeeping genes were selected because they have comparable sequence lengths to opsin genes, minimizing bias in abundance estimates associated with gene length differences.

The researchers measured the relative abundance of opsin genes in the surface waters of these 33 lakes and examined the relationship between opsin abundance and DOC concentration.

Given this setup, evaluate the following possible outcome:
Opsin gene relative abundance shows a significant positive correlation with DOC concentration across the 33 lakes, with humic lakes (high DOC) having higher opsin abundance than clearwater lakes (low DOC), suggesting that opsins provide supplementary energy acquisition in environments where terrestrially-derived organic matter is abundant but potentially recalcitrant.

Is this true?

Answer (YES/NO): NO